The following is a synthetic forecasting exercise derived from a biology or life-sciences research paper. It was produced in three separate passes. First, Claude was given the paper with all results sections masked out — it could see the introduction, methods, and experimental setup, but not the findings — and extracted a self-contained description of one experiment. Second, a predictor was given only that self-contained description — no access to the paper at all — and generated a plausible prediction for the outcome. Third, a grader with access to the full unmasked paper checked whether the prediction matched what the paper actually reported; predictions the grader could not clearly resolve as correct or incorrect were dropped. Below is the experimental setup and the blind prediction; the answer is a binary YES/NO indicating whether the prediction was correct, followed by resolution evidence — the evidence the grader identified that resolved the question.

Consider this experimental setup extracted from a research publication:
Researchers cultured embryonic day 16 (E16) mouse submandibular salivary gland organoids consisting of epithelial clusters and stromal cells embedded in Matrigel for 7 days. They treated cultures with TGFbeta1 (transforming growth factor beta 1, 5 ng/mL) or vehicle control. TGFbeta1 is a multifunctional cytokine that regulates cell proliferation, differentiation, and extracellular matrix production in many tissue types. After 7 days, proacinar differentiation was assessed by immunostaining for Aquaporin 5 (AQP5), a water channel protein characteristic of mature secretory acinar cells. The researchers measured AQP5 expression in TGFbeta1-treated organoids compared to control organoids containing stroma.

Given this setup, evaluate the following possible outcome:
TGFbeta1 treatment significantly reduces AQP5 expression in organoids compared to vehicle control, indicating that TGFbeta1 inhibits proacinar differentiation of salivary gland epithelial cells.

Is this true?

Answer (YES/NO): YES